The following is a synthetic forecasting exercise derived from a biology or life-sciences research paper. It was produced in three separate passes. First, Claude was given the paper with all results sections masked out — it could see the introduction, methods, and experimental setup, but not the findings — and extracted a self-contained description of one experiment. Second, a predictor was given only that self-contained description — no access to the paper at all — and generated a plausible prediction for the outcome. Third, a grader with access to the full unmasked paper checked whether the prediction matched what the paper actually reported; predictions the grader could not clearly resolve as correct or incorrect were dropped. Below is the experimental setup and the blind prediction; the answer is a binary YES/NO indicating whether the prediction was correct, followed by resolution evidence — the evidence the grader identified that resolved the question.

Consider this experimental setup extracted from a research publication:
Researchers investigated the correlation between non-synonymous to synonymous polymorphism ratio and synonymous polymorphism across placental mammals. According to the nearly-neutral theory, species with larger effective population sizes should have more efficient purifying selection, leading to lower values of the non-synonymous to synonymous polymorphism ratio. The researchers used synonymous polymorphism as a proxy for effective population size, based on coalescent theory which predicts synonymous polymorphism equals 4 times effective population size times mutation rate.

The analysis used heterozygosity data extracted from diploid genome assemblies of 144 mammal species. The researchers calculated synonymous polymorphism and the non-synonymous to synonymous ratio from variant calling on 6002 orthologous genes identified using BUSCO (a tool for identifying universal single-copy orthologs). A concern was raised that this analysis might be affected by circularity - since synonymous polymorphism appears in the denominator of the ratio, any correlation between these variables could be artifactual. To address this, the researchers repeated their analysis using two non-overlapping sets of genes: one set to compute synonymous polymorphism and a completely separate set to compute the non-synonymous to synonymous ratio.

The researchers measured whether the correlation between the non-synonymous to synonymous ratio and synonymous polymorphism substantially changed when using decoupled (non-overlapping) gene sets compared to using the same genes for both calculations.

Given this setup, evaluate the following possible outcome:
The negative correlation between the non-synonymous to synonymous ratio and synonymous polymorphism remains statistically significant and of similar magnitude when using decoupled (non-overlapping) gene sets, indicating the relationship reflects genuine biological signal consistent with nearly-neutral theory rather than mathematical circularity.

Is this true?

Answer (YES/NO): YES